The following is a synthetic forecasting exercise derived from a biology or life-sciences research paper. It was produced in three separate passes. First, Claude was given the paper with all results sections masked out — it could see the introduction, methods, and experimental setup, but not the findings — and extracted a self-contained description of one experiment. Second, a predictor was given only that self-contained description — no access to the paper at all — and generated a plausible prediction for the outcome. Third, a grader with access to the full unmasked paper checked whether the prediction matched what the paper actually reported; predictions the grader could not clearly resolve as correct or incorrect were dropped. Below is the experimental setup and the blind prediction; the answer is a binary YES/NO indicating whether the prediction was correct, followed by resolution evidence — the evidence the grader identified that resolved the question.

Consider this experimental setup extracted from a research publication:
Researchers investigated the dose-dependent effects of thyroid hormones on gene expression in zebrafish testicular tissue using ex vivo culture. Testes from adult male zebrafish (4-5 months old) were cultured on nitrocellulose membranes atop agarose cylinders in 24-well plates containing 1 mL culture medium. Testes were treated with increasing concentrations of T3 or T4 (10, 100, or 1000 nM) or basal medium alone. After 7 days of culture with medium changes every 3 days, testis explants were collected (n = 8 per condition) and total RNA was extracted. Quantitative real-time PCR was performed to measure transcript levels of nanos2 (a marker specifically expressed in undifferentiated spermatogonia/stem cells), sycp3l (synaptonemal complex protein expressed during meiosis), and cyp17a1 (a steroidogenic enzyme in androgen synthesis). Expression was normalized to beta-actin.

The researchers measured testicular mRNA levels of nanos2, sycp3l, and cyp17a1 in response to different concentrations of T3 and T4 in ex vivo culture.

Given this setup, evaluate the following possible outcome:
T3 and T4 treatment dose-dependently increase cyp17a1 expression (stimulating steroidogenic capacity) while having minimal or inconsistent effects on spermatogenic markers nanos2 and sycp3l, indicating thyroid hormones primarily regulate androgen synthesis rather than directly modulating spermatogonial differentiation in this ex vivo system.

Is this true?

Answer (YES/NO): NO